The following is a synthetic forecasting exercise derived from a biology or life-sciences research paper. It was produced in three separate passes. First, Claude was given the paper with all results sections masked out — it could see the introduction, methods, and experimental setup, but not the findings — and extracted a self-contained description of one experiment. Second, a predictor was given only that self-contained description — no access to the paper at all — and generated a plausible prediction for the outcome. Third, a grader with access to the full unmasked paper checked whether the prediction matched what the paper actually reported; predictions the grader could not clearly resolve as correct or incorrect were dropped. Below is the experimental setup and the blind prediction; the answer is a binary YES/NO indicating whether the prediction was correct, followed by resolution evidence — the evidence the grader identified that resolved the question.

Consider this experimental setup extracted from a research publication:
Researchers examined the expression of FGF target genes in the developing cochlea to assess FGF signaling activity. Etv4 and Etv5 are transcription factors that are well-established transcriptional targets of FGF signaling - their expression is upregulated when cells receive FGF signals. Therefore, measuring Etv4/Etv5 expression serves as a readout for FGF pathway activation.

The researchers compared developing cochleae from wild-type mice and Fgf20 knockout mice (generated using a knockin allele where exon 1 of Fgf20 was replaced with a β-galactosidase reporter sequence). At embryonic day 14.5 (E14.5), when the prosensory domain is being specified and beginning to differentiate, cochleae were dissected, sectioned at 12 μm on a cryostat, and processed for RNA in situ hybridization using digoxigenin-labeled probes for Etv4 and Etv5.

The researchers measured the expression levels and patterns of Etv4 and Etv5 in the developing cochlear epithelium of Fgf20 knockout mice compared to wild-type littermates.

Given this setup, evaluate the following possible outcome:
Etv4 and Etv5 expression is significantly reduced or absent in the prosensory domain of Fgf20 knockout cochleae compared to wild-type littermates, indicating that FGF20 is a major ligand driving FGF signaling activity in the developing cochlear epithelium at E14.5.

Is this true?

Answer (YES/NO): YES